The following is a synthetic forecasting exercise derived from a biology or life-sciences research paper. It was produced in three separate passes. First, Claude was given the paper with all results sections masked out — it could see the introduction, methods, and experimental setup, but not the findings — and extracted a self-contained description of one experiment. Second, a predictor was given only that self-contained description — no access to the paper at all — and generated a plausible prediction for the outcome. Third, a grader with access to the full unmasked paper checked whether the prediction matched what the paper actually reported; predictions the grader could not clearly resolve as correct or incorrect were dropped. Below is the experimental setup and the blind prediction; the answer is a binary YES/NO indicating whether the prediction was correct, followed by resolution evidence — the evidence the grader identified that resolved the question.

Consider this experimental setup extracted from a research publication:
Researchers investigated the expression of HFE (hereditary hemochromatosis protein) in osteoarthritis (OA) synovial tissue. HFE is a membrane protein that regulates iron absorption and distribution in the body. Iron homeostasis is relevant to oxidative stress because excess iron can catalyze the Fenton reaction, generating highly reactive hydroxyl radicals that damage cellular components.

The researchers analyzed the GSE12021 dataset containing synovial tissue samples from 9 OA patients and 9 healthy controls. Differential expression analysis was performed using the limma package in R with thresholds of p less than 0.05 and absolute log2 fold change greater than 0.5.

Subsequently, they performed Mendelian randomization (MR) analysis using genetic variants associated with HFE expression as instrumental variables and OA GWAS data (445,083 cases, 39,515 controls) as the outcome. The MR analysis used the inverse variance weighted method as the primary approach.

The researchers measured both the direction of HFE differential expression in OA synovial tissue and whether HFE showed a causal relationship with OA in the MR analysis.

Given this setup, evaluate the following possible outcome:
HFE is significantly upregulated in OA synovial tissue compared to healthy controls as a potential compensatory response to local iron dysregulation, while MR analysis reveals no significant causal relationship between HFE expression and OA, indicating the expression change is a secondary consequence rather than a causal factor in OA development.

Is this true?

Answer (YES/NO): NO